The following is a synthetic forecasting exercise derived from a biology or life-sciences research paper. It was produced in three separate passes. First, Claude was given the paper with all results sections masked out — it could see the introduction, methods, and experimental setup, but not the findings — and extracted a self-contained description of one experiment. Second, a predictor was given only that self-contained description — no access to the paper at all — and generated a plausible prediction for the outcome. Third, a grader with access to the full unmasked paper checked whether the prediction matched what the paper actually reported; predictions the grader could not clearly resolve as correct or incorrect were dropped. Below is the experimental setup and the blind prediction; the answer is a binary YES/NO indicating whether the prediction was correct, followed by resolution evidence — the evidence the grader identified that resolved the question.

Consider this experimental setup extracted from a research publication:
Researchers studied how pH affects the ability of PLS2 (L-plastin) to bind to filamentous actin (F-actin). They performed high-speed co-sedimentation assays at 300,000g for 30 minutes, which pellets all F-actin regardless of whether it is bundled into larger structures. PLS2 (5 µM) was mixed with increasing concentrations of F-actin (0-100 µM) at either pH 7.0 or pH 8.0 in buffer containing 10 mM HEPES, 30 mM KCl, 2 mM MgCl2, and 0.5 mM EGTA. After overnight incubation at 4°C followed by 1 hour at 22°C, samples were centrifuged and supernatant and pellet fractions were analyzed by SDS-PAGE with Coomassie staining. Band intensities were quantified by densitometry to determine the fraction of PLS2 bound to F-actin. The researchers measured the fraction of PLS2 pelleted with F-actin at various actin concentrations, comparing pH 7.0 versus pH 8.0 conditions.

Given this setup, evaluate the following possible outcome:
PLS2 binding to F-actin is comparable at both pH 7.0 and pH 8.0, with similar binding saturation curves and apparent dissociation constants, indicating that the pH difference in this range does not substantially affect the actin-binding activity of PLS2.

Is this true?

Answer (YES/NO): NO